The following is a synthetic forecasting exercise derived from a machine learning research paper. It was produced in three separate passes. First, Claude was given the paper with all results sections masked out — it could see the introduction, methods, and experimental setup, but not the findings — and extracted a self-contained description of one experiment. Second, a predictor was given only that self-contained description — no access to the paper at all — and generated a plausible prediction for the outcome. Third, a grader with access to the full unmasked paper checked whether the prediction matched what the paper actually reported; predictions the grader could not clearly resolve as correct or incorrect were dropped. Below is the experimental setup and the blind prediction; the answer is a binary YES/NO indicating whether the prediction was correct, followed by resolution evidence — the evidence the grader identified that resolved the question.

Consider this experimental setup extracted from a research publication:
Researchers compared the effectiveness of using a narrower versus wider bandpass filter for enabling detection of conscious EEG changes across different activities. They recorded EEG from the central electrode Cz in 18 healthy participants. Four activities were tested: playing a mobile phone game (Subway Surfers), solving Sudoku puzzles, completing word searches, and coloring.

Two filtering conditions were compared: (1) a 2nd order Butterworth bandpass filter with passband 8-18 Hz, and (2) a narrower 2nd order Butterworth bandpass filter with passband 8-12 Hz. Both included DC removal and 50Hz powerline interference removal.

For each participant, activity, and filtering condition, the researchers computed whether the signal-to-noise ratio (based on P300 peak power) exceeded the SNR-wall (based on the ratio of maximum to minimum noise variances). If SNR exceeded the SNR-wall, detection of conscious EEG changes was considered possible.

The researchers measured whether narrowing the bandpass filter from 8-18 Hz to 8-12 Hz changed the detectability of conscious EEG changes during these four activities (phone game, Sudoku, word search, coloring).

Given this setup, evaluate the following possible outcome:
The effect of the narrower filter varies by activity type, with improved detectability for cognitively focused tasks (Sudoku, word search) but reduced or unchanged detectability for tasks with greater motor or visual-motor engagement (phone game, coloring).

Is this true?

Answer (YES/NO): NO